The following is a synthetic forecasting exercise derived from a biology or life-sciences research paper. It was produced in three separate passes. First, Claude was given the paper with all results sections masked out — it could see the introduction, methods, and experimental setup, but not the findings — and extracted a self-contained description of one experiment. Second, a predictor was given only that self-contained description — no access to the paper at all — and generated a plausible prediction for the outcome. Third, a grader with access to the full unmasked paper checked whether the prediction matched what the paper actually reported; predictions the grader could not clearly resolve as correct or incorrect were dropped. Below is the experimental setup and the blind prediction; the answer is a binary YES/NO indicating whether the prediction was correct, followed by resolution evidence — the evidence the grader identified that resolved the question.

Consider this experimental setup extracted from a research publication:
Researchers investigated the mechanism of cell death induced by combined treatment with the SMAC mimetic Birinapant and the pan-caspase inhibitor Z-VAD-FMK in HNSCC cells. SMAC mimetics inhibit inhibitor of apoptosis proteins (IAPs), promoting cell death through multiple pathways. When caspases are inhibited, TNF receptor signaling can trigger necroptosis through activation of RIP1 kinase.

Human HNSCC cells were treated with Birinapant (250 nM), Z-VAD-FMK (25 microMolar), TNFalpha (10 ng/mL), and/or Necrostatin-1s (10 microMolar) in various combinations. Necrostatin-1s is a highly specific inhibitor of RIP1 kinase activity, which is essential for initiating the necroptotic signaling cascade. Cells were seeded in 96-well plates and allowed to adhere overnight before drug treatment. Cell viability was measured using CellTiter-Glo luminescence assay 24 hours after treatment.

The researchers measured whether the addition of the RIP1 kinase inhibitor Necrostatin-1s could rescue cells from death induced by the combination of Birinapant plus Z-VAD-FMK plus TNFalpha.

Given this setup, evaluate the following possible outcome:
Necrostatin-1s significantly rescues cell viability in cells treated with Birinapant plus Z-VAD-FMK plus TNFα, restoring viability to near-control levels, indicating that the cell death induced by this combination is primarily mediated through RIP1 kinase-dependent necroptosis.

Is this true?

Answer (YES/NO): YES